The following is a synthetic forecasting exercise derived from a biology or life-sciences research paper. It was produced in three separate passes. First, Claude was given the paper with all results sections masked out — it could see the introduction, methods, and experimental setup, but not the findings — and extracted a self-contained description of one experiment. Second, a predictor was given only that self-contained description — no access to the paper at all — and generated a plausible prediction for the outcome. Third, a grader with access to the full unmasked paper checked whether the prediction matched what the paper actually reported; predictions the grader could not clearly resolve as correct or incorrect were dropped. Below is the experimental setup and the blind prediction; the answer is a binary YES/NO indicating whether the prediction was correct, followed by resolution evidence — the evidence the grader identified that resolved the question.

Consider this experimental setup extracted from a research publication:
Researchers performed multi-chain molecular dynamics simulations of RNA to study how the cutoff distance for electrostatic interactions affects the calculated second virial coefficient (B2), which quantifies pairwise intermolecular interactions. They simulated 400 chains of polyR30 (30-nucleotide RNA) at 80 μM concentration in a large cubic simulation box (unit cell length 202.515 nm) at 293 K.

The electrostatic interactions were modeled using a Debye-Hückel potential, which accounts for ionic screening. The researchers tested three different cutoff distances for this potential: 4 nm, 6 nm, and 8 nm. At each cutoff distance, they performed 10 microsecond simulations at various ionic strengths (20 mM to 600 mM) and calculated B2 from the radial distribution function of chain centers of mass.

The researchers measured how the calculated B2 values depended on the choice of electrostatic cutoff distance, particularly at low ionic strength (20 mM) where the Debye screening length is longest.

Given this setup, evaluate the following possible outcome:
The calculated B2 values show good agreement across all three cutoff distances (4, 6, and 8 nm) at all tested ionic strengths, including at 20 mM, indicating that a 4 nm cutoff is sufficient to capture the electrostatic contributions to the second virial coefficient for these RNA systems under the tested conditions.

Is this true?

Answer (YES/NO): NO